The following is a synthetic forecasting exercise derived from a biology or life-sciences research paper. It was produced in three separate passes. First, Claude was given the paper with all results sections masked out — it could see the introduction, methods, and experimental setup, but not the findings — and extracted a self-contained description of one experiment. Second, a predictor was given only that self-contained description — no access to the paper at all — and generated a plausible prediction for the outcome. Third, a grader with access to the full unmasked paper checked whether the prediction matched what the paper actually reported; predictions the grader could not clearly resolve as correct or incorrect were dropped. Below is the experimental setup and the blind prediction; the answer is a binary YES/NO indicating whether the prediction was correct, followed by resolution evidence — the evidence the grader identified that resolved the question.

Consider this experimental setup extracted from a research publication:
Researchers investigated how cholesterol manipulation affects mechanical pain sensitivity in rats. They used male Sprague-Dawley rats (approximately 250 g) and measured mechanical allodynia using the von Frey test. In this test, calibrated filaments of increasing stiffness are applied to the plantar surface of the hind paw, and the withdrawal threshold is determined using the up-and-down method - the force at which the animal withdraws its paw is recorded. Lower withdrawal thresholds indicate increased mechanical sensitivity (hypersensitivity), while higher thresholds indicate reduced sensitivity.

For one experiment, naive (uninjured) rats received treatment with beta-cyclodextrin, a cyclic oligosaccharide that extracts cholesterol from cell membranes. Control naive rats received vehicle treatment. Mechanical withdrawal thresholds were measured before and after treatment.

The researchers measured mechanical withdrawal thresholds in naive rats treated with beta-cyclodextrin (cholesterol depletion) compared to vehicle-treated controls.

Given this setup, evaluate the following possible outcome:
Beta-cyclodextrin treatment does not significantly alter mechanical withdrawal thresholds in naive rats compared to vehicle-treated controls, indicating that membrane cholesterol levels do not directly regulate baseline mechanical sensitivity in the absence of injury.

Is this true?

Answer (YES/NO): NO